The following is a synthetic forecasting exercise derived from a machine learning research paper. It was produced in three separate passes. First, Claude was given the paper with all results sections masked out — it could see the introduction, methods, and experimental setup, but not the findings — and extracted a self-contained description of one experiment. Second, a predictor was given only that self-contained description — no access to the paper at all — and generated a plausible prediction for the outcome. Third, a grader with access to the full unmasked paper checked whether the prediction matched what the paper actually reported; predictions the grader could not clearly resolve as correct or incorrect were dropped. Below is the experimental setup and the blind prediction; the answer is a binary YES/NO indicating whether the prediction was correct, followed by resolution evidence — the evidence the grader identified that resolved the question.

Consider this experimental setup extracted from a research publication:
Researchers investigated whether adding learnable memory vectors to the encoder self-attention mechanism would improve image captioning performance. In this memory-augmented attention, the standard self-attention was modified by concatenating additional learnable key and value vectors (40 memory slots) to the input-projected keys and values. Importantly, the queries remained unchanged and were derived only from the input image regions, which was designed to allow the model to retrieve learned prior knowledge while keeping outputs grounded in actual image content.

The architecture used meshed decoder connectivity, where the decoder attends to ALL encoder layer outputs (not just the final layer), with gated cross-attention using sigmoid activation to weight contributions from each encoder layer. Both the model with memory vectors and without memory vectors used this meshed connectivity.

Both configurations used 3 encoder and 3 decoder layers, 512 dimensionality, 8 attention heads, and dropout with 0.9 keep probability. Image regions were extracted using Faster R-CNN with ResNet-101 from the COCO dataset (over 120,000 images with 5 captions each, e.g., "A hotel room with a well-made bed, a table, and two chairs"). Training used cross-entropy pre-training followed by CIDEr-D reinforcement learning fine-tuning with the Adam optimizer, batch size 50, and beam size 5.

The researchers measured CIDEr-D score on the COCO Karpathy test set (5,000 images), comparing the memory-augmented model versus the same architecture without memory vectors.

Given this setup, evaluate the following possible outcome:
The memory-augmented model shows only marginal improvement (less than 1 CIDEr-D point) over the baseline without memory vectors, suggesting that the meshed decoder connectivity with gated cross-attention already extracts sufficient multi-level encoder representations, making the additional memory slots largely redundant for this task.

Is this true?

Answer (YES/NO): NO